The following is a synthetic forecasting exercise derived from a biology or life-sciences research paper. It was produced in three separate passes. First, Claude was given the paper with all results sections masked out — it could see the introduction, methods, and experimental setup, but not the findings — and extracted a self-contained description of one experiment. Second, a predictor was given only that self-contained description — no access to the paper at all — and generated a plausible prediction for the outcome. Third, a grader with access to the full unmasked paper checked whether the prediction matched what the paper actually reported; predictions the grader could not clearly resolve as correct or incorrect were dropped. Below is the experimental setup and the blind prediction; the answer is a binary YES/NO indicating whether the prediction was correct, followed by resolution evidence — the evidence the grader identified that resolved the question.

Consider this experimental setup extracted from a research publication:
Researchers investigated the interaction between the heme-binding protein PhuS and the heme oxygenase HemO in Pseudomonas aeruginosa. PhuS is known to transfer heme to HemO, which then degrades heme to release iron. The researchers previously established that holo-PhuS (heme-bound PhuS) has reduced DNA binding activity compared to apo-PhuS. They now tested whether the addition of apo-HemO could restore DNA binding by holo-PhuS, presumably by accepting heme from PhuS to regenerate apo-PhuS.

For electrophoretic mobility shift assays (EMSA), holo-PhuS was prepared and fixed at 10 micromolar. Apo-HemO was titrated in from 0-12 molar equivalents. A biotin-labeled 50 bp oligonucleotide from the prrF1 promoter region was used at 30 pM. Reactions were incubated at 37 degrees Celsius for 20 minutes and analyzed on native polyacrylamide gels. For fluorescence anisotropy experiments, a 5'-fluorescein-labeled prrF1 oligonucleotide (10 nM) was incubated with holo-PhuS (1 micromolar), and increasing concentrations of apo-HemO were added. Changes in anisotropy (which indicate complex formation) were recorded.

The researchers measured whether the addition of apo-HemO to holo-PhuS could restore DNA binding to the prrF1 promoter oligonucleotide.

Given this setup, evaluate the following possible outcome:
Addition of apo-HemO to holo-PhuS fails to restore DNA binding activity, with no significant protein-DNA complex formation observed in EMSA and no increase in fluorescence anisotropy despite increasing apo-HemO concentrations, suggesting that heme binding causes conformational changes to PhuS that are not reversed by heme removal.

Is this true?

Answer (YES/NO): NO